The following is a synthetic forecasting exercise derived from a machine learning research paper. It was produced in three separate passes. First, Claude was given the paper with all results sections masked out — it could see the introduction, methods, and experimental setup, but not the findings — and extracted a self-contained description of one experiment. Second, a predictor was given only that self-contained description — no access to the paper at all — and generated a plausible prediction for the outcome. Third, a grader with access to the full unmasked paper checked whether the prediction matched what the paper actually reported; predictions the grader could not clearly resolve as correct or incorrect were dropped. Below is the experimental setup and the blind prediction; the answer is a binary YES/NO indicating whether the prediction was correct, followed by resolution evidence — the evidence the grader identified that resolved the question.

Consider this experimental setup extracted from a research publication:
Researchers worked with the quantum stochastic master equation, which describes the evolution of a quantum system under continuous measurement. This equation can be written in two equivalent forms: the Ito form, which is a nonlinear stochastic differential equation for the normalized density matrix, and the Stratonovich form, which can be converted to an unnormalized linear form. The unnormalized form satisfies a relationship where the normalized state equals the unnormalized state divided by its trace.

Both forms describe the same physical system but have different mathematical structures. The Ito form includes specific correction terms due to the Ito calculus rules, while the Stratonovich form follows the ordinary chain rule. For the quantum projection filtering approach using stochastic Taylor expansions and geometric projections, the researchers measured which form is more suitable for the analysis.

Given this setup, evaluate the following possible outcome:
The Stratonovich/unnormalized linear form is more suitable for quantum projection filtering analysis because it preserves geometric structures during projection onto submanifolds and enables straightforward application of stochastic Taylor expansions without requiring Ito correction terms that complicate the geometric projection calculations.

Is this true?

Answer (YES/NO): YES